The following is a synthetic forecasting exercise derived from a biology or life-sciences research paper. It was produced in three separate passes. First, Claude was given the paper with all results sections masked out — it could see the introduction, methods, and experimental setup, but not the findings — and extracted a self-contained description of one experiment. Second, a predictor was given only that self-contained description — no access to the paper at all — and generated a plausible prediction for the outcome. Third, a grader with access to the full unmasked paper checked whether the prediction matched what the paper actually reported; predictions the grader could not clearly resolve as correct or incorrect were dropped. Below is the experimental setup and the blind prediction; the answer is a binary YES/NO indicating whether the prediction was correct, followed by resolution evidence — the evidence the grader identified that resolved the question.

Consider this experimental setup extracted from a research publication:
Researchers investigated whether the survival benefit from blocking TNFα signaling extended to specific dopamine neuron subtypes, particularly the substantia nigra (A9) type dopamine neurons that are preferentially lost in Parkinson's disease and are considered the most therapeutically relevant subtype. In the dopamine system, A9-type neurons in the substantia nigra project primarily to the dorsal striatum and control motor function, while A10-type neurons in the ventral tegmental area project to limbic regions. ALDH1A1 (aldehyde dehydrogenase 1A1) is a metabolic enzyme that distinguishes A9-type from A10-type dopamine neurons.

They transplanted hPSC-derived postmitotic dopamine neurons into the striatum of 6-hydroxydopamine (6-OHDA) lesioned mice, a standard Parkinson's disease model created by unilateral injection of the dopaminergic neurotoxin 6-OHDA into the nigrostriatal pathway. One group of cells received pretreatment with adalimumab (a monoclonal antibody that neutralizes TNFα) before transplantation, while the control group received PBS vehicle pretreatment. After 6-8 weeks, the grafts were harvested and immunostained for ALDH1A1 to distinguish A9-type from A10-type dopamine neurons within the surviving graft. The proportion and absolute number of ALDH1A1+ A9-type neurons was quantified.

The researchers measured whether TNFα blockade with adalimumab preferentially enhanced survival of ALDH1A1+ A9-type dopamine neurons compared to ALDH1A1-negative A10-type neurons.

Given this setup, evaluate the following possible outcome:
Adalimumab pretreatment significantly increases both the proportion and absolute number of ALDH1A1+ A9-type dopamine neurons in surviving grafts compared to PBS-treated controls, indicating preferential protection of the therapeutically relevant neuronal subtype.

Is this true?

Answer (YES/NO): YES